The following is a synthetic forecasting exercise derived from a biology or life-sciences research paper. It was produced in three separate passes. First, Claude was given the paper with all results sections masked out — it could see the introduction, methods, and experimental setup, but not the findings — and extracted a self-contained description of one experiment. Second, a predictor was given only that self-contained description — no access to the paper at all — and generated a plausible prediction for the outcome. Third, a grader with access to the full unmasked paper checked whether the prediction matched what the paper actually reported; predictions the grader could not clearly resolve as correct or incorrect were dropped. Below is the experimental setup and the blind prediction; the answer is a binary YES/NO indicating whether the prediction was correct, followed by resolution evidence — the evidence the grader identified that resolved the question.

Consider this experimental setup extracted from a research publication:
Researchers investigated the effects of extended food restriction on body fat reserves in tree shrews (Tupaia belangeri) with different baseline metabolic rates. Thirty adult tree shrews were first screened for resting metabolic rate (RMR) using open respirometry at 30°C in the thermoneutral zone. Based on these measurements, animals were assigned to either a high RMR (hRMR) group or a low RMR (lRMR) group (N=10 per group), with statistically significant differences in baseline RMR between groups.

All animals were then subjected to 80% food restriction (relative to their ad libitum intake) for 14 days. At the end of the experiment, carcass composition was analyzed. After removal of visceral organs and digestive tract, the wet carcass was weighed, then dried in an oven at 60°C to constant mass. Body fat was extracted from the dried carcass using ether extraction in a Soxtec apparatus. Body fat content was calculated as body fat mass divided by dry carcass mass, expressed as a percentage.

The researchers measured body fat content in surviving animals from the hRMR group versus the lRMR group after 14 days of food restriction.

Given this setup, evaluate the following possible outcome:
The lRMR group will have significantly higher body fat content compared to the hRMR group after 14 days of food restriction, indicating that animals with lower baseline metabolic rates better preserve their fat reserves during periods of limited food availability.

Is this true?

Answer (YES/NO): NO